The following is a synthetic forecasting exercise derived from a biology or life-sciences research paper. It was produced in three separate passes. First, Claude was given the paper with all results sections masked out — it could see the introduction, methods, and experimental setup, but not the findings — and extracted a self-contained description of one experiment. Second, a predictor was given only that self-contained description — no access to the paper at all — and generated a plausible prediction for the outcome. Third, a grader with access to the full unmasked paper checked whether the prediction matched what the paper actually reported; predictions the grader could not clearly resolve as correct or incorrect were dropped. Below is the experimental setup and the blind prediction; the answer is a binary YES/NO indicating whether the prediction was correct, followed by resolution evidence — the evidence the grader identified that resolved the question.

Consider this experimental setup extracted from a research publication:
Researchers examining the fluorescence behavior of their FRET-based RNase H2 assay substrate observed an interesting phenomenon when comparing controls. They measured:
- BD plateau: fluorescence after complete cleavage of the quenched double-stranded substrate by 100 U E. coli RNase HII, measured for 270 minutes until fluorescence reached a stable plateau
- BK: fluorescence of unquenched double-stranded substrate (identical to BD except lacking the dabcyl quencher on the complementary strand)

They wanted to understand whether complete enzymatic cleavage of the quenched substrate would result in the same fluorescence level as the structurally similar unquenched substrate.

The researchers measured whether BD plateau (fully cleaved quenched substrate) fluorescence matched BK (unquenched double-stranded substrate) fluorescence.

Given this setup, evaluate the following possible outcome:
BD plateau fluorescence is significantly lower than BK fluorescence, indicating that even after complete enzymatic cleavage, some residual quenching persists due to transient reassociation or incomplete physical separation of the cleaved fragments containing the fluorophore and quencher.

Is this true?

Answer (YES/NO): NO